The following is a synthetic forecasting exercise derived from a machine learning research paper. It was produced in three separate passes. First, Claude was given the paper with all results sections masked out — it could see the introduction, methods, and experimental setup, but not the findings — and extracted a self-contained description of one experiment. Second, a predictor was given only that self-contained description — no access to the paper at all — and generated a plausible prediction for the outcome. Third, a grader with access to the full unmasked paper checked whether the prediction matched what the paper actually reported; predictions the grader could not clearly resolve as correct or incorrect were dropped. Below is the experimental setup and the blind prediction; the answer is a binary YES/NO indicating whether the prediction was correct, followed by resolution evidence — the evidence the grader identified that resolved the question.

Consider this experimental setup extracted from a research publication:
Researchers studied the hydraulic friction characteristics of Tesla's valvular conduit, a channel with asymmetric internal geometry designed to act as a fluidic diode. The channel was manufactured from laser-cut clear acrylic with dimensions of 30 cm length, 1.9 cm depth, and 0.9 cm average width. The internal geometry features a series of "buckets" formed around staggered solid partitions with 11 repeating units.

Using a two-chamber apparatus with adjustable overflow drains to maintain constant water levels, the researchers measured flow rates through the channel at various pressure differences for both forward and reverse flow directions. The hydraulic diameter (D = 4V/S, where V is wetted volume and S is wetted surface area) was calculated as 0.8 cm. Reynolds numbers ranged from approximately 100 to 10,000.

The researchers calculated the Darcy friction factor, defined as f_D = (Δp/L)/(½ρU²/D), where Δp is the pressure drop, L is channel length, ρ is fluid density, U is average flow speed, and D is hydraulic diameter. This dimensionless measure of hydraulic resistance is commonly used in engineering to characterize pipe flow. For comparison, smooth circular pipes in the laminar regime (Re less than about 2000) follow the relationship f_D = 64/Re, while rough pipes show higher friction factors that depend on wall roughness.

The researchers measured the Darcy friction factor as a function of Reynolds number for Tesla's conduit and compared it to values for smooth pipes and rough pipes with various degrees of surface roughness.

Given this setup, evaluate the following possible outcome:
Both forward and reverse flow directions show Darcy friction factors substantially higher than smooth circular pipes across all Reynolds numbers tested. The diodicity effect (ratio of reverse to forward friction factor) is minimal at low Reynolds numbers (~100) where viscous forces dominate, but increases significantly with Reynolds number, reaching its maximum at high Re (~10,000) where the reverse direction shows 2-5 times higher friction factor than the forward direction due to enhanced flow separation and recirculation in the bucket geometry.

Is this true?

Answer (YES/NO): NO